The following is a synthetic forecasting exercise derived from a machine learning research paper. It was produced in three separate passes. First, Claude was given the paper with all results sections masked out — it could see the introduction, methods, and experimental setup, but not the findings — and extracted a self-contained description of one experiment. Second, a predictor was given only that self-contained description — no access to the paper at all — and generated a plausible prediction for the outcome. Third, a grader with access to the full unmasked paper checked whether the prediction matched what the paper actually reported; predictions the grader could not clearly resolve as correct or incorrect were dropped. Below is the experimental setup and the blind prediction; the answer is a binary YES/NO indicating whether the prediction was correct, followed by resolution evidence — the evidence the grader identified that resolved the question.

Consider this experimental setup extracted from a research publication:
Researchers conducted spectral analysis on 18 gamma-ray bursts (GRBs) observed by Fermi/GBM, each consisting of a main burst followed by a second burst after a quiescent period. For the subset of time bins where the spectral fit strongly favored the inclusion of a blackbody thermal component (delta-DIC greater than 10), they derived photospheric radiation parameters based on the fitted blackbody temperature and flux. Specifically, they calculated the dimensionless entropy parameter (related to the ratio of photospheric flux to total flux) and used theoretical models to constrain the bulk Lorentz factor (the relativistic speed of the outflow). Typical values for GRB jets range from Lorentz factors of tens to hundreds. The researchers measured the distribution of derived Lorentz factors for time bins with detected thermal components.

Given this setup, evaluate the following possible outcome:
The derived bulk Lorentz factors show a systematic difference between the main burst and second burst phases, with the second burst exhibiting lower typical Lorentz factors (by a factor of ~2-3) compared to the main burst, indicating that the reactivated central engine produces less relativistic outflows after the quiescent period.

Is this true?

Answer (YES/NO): NO